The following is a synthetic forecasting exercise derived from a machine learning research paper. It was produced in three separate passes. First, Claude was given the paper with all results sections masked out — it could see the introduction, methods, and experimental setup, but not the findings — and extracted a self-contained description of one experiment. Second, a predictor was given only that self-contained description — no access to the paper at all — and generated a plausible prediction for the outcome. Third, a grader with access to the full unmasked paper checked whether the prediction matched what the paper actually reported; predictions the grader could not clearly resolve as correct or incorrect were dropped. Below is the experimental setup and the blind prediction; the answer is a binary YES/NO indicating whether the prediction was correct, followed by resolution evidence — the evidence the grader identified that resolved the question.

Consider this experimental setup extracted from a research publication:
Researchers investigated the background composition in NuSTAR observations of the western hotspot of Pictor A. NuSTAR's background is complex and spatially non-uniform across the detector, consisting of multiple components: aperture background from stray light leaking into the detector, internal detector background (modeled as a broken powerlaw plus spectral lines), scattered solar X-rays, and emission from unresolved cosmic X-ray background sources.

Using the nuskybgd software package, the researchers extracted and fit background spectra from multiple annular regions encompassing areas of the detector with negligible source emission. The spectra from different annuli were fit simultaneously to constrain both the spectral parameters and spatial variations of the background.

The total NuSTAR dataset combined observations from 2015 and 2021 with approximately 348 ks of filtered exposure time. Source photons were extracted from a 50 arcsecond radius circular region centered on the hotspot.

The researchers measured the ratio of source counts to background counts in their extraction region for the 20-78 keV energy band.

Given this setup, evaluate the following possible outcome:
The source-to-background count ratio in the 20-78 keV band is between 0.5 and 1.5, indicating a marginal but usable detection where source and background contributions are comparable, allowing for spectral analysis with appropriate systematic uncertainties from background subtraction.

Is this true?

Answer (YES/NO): NO